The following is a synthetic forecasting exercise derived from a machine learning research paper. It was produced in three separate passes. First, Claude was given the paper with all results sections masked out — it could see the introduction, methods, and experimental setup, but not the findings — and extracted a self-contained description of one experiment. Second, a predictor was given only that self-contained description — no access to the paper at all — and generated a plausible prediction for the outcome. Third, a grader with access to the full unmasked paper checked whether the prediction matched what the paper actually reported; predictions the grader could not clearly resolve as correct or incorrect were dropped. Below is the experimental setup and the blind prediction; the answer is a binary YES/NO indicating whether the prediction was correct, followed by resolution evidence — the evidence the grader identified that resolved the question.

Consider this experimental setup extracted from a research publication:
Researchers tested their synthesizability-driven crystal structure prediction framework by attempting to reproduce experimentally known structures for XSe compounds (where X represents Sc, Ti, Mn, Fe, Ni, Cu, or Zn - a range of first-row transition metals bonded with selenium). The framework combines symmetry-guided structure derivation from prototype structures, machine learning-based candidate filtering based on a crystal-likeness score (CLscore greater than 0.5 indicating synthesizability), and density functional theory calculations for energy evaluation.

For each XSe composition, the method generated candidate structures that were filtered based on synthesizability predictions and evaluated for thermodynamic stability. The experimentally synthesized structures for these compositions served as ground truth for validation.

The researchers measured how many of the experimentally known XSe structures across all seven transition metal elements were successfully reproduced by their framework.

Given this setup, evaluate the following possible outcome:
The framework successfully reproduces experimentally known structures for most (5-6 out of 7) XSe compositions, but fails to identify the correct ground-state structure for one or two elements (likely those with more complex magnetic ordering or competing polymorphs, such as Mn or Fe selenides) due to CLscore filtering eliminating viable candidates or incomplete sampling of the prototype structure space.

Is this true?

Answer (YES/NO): NO